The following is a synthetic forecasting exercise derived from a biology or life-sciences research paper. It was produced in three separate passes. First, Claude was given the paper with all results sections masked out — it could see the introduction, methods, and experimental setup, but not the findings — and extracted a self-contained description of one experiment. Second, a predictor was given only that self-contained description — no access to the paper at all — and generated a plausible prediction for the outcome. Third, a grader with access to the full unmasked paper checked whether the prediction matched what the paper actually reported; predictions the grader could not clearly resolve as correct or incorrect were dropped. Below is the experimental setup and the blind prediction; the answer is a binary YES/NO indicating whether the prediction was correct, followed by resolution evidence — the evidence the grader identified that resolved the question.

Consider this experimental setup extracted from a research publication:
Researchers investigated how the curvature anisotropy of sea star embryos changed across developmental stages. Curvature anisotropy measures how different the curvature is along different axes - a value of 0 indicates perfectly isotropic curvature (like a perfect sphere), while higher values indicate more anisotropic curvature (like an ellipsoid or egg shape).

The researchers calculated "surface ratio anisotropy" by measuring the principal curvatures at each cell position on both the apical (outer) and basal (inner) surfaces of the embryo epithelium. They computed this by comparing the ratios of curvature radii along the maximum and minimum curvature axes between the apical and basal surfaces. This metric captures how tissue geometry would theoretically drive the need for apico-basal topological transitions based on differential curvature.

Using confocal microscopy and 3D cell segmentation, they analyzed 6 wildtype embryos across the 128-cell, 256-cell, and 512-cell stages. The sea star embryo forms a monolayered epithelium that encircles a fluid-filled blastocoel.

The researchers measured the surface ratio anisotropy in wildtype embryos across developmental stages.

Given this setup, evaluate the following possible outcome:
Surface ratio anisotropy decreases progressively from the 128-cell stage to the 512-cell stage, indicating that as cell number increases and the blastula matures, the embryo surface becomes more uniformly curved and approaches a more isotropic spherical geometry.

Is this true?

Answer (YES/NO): NO